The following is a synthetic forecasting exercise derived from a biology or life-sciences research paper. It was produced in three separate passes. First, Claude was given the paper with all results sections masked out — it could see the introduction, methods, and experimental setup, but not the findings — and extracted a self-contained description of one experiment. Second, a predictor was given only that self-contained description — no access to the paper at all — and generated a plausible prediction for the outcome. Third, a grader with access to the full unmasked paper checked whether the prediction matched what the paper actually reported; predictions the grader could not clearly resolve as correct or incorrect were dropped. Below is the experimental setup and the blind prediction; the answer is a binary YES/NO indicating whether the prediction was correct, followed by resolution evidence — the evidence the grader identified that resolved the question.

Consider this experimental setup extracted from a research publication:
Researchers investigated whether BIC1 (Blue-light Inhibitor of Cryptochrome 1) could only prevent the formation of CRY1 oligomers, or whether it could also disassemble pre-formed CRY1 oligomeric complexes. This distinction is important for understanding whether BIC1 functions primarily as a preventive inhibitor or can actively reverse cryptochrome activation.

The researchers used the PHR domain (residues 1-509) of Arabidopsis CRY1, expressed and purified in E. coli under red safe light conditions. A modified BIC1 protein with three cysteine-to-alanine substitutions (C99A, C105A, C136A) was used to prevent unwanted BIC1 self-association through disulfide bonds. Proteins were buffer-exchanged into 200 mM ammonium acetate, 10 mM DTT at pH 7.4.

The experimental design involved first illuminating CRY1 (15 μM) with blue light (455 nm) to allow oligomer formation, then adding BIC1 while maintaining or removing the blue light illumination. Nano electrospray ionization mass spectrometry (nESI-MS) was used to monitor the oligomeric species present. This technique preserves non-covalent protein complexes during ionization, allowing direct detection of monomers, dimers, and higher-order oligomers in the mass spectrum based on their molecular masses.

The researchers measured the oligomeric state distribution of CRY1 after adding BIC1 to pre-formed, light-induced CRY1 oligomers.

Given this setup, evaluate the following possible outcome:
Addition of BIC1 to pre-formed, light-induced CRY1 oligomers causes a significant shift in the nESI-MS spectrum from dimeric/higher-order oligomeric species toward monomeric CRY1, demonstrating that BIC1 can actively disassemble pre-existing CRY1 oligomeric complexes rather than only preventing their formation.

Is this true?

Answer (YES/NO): NO